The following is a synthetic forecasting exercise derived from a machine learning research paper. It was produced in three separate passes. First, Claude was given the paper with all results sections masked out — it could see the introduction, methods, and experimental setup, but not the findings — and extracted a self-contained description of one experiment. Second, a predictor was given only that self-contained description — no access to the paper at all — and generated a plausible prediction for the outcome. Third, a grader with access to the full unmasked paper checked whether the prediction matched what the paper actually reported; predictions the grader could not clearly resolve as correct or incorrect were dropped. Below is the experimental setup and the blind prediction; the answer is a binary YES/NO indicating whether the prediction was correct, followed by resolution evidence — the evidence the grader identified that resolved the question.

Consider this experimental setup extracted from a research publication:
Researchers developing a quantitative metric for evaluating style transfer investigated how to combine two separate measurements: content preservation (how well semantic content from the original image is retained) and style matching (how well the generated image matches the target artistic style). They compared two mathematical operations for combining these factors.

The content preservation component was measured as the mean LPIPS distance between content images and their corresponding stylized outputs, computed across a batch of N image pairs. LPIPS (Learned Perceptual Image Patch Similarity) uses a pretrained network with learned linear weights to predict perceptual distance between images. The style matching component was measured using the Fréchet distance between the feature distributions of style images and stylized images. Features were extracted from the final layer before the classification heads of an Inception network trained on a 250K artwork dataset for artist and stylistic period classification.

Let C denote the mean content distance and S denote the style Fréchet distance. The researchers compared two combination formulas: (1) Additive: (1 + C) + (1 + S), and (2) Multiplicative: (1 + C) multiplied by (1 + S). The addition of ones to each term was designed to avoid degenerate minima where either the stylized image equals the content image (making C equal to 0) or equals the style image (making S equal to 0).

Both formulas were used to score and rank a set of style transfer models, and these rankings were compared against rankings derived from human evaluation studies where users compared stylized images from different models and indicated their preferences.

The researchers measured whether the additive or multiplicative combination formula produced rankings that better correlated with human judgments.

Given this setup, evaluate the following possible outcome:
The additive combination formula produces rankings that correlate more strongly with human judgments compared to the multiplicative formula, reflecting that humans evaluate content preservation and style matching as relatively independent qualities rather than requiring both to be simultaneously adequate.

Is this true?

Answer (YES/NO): NO